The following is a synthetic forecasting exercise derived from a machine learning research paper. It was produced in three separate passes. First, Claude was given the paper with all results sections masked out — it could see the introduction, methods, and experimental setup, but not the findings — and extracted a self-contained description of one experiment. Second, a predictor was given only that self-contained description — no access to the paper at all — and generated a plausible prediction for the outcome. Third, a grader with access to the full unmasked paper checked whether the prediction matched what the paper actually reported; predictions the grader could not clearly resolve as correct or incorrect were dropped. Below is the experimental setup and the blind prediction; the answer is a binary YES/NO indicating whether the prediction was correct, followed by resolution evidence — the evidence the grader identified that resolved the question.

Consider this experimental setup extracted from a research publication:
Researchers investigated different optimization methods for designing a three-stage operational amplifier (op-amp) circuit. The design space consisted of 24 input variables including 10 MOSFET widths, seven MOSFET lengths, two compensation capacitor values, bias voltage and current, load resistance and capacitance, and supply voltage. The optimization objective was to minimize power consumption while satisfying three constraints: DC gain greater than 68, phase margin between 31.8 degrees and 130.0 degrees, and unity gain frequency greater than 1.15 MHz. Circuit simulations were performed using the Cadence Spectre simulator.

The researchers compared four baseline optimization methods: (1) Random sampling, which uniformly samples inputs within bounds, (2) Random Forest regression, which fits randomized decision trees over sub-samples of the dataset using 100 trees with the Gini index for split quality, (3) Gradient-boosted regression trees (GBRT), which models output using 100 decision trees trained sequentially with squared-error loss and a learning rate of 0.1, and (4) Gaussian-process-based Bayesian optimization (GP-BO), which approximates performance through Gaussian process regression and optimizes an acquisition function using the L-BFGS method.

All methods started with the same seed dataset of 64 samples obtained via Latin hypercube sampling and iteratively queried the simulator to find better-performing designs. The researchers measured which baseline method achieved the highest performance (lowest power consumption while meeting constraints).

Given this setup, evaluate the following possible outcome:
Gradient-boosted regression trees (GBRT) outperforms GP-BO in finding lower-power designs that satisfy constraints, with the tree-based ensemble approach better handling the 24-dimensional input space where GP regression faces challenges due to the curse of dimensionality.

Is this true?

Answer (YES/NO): YES